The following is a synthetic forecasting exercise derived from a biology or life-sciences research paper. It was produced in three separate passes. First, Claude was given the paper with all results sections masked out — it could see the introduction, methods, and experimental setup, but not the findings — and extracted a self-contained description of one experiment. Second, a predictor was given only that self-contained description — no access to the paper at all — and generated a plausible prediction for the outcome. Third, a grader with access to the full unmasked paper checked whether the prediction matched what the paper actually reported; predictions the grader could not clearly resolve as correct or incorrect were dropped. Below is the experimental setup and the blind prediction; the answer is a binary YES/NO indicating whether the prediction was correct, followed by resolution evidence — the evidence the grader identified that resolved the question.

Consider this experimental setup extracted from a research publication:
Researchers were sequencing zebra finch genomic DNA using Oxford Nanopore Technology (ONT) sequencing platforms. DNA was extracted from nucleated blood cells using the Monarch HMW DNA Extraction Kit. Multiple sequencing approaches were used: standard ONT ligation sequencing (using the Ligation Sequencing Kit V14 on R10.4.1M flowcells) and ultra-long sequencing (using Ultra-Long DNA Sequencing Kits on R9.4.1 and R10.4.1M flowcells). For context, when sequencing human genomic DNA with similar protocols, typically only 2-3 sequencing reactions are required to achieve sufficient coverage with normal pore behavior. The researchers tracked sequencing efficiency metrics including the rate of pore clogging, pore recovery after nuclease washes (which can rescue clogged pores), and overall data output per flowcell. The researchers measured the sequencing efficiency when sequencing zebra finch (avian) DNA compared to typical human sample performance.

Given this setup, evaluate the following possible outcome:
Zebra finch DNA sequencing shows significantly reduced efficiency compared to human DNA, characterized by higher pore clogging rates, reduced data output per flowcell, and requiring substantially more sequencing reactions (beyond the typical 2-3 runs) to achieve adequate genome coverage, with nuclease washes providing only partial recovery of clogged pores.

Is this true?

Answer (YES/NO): YES